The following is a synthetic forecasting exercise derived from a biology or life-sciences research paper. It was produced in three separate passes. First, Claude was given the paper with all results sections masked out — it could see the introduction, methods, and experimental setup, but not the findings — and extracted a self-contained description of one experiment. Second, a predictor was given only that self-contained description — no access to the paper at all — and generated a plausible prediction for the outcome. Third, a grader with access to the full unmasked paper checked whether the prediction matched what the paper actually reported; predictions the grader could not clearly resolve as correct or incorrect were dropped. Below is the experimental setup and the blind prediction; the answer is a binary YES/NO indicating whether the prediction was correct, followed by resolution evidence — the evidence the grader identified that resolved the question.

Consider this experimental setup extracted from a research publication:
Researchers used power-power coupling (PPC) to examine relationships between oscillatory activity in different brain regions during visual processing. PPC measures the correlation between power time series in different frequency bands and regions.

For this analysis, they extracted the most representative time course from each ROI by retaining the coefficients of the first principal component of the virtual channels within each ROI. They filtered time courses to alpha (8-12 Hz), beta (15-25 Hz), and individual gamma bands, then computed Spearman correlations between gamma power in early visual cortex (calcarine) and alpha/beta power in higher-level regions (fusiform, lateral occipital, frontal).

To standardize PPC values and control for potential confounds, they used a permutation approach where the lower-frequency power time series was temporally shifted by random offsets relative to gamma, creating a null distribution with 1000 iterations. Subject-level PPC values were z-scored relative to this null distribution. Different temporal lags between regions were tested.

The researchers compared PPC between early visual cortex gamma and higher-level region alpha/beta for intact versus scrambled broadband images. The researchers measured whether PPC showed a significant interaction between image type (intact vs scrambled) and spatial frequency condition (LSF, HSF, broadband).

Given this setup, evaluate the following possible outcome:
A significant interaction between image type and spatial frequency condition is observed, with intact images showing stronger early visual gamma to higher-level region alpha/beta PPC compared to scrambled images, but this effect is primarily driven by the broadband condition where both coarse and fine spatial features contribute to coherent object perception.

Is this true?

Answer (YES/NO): NO